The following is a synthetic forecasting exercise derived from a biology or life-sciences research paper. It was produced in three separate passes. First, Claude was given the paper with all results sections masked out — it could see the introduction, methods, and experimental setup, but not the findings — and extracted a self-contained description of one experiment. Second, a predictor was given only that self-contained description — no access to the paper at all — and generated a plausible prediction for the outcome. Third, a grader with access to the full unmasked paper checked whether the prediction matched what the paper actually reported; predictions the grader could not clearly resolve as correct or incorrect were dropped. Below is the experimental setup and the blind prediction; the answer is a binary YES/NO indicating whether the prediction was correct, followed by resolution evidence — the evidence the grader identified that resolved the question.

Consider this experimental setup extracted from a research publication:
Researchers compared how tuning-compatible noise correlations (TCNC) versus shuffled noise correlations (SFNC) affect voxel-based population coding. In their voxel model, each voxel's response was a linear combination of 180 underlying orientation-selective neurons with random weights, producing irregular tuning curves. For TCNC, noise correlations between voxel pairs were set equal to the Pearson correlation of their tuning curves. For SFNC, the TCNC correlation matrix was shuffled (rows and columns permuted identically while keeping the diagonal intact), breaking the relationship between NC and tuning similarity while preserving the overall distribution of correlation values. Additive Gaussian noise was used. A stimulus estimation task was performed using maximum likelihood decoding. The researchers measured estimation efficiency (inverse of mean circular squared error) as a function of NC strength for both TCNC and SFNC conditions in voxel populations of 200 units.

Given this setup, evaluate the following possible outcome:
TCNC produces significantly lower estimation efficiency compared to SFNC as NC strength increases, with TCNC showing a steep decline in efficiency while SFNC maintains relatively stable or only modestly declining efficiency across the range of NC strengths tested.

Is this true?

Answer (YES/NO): NO